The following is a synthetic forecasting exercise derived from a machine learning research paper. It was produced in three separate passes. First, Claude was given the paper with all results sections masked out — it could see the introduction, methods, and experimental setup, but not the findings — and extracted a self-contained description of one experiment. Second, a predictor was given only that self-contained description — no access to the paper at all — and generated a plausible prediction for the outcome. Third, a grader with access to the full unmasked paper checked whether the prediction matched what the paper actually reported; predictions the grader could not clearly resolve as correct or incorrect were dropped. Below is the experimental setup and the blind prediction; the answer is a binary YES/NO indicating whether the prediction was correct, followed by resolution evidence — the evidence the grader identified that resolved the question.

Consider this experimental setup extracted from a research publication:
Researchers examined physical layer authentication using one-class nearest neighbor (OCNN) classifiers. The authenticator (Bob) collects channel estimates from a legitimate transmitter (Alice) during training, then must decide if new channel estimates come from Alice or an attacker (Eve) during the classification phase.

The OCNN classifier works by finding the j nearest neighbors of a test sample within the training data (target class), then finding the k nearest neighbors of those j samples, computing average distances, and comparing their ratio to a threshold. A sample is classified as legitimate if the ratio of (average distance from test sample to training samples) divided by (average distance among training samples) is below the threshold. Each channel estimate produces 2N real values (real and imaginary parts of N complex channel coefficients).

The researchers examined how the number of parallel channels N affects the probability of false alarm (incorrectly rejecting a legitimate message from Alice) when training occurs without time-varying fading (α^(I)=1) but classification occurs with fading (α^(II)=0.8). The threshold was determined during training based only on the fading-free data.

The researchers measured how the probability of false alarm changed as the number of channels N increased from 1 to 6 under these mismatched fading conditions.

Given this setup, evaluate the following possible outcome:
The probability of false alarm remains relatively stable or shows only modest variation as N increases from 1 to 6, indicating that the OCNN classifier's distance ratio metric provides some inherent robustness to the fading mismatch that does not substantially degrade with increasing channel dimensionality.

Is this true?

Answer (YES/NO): NO